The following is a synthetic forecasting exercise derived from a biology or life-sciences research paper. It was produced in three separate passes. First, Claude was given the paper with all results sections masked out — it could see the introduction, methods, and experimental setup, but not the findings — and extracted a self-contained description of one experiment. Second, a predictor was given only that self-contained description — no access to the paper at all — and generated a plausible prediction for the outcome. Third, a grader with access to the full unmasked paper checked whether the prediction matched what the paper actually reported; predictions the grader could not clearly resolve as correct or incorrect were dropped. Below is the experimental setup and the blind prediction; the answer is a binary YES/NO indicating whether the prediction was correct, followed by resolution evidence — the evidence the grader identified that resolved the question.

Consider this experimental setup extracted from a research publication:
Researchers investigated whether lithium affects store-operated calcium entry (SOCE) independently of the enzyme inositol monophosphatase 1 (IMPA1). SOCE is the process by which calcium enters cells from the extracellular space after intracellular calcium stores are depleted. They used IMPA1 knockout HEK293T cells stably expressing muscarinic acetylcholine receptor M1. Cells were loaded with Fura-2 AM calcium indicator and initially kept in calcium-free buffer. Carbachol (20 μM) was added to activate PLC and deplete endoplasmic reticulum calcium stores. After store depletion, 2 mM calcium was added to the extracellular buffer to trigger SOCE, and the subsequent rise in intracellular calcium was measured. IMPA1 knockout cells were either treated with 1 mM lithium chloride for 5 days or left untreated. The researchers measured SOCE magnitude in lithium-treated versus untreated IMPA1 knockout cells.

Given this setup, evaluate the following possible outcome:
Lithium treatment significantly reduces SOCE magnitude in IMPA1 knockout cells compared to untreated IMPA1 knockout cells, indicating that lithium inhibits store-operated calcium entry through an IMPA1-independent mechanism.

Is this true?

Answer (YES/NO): YES